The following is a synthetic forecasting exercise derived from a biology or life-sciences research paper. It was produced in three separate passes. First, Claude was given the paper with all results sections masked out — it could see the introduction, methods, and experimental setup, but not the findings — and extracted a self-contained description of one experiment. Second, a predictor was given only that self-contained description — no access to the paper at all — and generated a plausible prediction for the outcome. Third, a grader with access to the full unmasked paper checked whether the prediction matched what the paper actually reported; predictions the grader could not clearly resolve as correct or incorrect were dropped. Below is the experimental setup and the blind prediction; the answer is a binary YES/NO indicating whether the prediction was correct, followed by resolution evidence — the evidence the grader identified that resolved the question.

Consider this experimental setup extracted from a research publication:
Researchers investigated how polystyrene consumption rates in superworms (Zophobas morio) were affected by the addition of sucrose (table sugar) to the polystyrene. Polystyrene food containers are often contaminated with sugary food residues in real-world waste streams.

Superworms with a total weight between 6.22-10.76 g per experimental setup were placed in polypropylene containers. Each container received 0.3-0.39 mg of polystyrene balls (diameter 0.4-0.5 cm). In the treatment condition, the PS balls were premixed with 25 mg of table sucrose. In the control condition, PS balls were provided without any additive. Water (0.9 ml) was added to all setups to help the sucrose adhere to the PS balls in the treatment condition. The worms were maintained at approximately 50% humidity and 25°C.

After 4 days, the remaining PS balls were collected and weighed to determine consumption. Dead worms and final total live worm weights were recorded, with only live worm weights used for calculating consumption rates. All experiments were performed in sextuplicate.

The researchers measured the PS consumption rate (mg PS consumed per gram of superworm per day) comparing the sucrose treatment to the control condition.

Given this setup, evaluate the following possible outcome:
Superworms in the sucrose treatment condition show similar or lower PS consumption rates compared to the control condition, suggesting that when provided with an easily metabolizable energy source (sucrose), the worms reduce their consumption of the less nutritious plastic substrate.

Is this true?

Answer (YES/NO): NO